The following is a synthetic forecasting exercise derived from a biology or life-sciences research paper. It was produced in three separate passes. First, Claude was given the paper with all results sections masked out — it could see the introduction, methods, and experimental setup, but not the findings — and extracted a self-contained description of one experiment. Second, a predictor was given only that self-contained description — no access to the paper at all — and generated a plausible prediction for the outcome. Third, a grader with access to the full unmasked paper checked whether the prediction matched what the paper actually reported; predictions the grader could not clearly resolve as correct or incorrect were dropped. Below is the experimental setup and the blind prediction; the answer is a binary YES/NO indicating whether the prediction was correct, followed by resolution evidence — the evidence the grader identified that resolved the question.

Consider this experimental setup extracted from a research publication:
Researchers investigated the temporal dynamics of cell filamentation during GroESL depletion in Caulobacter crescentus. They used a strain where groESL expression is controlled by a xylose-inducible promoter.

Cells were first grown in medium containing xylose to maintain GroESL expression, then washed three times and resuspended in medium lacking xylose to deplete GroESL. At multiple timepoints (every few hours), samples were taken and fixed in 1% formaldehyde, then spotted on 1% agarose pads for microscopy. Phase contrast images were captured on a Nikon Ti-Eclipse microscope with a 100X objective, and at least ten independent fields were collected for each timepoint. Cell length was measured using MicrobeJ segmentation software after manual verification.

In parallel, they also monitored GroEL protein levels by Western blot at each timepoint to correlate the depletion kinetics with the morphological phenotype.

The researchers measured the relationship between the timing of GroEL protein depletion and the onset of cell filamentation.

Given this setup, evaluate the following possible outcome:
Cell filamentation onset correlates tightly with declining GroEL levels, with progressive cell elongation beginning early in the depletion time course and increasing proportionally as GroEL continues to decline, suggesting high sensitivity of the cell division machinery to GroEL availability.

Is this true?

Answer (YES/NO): NO